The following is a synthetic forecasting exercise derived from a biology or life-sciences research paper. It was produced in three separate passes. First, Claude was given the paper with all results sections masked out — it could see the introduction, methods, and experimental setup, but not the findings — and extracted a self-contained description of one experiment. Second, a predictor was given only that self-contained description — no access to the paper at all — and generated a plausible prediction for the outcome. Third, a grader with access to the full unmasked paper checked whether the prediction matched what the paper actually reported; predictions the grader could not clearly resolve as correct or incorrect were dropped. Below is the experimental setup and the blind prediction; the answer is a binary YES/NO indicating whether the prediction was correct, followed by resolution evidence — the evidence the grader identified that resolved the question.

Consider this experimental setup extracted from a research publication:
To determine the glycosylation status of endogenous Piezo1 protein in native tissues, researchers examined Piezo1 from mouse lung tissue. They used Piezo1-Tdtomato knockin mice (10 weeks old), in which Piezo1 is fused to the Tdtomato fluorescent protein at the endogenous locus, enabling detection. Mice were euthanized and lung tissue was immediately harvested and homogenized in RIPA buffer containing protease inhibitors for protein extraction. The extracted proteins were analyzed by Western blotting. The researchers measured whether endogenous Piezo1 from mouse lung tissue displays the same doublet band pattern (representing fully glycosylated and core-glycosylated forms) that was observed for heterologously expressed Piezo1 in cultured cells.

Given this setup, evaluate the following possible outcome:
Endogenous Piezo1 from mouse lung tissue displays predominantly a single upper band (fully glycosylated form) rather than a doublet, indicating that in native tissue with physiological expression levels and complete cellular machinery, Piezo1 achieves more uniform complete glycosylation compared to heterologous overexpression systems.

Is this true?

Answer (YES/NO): NO